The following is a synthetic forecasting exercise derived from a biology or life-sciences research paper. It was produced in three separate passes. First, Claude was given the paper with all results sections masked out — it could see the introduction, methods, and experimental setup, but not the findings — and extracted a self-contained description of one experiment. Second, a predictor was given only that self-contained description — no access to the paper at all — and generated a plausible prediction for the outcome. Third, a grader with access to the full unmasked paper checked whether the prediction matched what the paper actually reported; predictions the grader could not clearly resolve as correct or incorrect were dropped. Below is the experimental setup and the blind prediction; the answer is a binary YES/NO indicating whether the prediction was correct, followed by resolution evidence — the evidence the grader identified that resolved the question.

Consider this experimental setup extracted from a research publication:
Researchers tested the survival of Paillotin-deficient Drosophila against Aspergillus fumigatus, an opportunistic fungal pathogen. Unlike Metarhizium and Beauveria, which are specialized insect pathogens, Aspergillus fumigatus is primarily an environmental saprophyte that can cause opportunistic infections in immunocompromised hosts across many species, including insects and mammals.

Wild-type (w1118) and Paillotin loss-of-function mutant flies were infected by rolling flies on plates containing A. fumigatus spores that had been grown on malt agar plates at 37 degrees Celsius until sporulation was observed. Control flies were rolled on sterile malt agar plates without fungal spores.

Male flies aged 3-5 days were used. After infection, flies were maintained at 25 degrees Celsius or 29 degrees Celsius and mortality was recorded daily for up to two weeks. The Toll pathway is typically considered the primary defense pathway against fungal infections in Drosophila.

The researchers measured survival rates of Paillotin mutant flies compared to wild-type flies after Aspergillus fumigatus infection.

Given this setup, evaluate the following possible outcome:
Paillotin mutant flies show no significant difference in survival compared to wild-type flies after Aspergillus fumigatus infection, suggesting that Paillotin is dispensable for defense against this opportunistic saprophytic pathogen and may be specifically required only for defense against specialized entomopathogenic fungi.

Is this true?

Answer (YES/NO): NO